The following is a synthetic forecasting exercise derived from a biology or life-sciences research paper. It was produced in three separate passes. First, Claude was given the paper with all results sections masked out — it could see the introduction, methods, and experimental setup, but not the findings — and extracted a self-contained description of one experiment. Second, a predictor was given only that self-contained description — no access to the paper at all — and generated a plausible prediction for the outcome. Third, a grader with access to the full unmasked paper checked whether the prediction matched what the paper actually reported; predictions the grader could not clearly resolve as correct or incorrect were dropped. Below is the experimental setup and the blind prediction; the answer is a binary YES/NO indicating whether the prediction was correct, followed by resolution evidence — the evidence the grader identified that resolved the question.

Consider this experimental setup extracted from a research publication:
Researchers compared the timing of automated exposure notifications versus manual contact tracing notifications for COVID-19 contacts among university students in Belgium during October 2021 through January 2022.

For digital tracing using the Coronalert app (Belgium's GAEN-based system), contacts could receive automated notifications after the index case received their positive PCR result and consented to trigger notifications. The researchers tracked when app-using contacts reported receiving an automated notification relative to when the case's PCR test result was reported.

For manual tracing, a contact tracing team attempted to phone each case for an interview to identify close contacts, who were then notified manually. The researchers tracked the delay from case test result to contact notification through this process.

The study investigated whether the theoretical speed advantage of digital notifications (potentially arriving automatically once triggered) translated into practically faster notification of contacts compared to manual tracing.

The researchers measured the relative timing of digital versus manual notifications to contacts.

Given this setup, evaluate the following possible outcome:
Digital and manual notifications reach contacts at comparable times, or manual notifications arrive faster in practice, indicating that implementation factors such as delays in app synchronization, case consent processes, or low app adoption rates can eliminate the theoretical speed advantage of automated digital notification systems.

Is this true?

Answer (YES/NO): NO